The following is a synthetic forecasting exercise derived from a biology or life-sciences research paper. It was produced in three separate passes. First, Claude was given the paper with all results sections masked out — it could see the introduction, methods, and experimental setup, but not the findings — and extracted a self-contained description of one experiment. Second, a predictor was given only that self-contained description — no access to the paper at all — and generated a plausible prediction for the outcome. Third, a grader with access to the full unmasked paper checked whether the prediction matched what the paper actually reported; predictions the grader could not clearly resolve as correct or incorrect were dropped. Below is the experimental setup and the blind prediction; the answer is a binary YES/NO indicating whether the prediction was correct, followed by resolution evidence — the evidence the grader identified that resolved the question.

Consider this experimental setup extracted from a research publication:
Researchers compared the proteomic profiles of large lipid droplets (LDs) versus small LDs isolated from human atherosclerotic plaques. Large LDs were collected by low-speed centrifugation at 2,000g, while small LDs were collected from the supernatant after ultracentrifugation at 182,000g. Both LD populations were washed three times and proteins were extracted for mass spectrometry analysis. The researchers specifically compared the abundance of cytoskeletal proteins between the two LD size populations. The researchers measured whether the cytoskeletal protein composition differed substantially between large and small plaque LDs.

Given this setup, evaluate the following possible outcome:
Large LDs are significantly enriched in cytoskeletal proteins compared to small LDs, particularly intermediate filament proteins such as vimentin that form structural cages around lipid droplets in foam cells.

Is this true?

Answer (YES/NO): NO